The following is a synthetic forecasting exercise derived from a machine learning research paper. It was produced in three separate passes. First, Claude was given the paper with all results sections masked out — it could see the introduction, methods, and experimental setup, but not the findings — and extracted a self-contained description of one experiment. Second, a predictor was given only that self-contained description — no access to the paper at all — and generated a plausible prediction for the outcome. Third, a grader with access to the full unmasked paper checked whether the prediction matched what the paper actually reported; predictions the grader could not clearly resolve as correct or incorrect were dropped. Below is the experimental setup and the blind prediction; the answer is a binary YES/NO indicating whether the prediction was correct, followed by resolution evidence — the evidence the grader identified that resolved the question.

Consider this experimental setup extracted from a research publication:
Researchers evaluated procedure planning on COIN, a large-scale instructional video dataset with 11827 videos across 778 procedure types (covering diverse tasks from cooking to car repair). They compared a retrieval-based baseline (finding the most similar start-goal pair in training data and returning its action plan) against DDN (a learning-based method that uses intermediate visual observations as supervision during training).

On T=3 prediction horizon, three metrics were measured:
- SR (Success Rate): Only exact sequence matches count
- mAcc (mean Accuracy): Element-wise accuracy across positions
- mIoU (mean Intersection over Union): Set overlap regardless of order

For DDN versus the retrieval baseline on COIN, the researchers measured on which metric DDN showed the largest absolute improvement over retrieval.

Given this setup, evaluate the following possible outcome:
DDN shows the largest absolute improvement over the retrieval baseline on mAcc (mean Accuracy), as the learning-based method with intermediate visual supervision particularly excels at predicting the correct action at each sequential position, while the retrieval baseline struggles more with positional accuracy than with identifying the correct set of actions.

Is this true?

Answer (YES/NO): NO